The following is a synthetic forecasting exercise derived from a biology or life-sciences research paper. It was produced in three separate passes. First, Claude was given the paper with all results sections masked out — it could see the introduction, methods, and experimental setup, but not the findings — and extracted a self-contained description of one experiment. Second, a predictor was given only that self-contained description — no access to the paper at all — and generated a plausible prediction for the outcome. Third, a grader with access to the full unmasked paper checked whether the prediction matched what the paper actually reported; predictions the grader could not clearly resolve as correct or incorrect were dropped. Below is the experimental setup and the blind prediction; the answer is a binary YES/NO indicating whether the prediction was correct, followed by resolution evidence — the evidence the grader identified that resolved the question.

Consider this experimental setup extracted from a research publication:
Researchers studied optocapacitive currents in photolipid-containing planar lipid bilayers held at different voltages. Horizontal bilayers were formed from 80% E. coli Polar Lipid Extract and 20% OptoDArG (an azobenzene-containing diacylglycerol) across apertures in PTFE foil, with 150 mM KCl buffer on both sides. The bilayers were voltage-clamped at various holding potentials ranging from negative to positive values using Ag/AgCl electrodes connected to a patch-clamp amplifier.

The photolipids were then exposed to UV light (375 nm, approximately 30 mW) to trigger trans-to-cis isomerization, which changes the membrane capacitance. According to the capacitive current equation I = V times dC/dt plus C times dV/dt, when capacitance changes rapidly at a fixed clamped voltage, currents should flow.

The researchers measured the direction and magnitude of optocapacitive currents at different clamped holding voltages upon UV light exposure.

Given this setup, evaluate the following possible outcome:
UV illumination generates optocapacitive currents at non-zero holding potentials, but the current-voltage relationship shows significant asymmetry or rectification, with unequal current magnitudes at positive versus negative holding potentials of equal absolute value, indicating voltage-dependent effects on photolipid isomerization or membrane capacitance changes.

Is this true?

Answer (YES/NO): NO